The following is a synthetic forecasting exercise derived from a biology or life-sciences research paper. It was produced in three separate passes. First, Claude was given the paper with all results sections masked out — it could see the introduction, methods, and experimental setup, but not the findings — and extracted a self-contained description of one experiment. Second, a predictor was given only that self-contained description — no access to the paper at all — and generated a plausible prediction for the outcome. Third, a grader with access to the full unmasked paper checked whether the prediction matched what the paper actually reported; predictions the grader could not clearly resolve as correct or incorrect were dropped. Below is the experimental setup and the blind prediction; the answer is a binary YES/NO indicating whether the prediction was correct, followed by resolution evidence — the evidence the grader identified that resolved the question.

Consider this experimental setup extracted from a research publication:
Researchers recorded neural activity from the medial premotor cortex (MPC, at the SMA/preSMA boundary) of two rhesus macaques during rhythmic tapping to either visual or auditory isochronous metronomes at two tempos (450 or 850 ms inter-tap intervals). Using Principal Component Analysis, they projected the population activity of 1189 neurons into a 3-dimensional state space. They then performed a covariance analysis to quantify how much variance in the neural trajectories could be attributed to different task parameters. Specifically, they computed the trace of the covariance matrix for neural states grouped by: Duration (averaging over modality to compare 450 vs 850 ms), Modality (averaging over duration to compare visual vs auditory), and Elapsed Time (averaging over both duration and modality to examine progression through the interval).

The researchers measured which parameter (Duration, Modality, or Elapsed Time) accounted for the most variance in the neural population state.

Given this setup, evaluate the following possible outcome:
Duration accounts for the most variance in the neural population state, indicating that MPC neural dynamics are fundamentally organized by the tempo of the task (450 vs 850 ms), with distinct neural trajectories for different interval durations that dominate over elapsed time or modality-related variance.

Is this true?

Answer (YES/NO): NO